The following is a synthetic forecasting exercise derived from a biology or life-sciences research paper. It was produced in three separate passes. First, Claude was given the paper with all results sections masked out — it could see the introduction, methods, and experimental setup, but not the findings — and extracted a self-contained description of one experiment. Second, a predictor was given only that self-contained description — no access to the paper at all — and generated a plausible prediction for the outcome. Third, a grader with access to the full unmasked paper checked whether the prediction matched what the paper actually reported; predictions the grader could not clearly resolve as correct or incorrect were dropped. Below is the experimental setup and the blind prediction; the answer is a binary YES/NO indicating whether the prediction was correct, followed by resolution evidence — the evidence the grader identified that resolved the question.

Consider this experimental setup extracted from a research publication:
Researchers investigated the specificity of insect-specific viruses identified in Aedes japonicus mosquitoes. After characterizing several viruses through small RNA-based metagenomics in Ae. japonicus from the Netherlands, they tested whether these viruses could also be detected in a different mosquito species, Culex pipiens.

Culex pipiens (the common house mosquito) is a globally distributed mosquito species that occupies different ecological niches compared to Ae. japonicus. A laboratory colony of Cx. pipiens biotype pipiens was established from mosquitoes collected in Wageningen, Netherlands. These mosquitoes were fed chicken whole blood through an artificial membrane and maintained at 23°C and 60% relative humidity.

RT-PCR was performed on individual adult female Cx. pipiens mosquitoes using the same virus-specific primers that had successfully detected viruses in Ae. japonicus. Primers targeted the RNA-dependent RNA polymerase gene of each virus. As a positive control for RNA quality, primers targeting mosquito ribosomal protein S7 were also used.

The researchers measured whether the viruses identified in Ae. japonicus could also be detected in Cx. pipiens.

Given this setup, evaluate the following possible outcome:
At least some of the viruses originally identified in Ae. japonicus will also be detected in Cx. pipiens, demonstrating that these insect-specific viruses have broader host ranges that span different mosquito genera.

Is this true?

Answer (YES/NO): NO